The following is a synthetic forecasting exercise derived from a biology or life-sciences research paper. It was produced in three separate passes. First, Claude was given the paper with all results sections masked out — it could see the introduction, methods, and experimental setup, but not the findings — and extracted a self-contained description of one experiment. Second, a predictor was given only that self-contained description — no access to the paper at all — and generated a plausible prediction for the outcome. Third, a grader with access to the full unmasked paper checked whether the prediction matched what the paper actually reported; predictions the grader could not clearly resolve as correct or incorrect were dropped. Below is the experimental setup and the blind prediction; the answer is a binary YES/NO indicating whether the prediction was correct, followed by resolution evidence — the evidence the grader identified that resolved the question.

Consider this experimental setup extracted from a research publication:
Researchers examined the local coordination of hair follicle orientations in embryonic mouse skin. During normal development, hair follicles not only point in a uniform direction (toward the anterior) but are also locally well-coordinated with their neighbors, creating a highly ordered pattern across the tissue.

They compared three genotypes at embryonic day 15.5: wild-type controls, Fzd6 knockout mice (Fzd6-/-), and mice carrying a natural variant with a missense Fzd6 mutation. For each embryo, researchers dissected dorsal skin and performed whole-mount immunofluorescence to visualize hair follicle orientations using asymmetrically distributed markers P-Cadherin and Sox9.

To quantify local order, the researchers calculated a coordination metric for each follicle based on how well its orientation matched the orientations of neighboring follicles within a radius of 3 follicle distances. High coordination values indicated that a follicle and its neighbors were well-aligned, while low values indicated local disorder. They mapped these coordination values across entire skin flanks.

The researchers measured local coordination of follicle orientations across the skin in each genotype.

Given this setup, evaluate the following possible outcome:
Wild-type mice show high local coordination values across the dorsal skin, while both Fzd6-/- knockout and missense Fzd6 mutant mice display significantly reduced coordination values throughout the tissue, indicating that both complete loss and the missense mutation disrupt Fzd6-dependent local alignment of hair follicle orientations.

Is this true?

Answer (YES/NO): NO